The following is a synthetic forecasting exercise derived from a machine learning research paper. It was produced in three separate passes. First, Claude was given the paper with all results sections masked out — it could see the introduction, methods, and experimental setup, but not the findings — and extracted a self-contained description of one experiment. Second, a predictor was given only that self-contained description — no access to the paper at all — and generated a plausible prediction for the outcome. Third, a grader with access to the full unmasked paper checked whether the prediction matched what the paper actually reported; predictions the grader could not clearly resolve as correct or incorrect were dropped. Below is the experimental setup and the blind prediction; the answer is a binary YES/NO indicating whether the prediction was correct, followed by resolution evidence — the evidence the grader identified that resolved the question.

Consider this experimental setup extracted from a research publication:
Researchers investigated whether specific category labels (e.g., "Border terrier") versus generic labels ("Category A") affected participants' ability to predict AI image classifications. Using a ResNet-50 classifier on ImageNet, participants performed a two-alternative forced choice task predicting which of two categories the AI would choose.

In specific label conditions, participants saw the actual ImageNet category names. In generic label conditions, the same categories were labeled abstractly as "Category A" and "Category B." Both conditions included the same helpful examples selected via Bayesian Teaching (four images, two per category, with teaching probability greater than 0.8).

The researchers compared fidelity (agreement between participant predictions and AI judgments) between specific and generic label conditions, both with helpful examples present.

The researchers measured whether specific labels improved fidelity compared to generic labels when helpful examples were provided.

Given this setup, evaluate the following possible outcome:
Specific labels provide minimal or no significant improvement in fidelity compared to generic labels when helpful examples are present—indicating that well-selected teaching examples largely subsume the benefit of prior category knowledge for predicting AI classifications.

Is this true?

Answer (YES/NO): NO